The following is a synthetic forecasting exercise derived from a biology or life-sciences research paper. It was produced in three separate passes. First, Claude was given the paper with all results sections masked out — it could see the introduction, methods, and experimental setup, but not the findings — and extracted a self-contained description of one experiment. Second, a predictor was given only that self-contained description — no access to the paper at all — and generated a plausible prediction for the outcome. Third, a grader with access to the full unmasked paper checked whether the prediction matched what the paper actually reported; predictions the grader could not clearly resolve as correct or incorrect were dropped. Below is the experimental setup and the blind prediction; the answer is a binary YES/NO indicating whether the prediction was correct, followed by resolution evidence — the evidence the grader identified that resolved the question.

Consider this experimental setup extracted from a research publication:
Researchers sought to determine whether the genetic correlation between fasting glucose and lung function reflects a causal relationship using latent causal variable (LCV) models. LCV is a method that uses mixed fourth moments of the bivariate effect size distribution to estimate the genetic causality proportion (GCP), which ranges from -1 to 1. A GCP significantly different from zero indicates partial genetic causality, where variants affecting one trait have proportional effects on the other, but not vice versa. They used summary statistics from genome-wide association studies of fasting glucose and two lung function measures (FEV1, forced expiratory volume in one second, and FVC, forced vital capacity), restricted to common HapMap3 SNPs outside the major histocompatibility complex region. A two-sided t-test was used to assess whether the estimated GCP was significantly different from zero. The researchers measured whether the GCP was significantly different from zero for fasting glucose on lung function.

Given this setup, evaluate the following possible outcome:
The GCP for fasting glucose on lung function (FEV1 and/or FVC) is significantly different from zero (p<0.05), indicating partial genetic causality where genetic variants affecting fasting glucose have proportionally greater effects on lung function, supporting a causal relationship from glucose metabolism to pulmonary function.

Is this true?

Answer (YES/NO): YES